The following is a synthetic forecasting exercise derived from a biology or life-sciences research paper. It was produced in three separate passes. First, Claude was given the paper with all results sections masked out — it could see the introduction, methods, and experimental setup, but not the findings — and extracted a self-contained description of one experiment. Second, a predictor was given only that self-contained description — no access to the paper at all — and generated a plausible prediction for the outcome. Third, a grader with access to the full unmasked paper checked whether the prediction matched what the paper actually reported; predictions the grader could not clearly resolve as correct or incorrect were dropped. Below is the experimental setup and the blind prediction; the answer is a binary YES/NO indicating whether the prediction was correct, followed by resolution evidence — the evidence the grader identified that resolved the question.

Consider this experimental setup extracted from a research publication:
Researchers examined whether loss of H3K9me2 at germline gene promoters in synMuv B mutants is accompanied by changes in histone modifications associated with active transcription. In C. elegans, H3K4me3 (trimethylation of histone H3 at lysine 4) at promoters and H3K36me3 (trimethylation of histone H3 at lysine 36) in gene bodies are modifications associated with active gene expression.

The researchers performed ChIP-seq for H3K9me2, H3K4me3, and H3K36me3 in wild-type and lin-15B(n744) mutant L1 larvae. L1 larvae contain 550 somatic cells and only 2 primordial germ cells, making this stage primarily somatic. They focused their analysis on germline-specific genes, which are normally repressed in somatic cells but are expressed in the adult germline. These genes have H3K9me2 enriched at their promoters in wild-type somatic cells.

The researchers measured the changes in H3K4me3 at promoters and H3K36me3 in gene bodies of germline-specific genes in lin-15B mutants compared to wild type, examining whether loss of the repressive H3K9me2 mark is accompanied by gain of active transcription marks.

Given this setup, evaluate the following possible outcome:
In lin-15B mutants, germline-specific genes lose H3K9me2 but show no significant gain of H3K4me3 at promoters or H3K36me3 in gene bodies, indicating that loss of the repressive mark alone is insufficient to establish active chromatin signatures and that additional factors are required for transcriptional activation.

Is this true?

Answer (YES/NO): NO